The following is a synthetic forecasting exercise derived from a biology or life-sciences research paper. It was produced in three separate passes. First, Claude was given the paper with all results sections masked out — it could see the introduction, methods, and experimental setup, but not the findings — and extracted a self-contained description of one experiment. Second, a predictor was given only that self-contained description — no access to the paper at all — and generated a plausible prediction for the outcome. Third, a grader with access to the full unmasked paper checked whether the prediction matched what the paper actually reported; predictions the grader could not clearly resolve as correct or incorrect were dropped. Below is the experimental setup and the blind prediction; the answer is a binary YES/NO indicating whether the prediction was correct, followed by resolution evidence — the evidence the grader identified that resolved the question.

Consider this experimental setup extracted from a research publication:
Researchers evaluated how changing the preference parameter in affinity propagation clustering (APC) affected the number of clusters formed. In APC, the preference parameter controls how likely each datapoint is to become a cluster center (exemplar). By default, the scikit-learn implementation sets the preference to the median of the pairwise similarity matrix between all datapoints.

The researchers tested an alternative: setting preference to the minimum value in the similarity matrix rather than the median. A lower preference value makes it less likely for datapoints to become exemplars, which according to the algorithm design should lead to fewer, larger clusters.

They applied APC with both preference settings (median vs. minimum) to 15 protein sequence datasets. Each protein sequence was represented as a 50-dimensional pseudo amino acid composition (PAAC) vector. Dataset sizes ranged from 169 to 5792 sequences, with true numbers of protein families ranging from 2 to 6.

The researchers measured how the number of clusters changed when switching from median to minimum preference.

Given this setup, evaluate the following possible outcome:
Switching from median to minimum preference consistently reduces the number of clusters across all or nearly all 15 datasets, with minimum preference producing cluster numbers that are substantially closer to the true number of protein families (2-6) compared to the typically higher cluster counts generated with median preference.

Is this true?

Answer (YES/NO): YES